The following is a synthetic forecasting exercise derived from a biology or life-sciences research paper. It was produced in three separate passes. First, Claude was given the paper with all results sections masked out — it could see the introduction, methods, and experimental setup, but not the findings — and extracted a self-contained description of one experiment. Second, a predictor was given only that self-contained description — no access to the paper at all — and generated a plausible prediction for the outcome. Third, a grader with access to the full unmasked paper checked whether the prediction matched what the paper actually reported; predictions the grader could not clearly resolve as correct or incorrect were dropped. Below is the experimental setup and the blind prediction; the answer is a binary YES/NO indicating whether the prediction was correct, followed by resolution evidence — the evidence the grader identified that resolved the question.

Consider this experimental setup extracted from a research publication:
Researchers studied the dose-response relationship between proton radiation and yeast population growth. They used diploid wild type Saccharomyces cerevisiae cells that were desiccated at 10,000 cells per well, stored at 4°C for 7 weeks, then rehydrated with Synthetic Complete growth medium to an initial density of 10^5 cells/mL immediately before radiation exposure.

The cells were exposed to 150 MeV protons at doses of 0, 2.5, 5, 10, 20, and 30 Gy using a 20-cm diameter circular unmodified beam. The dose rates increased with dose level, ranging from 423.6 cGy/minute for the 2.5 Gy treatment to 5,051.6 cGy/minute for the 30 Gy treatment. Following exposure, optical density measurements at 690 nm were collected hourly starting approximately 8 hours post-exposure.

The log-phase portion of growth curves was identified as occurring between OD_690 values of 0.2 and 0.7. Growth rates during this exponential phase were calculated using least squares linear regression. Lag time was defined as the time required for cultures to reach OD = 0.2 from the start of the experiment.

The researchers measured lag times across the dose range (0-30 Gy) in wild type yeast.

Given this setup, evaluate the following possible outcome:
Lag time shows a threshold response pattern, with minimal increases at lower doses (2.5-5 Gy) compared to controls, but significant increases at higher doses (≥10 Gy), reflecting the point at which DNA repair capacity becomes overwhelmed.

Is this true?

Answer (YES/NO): NO